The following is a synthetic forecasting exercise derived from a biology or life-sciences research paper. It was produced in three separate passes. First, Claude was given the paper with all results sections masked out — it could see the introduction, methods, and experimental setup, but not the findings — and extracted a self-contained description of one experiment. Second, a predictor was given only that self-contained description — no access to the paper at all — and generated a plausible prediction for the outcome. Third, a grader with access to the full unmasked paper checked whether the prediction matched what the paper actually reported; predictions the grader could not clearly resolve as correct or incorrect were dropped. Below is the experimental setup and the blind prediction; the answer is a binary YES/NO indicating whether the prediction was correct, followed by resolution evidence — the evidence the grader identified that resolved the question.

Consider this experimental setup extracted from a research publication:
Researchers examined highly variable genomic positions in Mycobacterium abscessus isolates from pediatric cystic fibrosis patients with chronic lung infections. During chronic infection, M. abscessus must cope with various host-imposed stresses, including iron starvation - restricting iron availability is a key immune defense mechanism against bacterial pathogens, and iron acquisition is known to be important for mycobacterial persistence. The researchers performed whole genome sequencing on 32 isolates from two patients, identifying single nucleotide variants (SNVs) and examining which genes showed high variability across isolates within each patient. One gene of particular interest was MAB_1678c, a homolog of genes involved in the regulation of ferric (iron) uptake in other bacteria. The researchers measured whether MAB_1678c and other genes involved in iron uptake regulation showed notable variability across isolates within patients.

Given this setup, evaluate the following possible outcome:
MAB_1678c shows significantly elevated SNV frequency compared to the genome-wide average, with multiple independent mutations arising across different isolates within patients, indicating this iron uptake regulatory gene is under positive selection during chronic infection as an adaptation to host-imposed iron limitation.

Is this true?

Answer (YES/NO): NO